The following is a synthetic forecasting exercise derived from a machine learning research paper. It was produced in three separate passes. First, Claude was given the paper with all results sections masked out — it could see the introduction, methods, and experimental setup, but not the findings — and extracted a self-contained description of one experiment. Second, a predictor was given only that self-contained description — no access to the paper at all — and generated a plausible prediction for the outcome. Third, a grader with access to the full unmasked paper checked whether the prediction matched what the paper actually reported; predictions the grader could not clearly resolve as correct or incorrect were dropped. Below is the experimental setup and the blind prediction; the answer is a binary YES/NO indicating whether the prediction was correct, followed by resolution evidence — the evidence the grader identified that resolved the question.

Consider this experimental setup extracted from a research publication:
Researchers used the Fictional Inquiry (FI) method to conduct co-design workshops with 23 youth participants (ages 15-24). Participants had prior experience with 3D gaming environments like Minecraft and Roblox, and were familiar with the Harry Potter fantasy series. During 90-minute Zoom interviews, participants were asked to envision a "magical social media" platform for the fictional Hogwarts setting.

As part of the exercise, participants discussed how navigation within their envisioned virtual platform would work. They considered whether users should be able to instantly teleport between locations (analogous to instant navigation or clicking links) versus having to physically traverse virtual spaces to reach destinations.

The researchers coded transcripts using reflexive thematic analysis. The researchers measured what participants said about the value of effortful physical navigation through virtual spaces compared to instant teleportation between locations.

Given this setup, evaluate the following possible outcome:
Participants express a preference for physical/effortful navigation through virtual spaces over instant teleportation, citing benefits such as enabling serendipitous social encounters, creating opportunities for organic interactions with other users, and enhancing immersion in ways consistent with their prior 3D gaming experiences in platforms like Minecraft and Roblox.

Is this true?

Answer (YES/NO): NO